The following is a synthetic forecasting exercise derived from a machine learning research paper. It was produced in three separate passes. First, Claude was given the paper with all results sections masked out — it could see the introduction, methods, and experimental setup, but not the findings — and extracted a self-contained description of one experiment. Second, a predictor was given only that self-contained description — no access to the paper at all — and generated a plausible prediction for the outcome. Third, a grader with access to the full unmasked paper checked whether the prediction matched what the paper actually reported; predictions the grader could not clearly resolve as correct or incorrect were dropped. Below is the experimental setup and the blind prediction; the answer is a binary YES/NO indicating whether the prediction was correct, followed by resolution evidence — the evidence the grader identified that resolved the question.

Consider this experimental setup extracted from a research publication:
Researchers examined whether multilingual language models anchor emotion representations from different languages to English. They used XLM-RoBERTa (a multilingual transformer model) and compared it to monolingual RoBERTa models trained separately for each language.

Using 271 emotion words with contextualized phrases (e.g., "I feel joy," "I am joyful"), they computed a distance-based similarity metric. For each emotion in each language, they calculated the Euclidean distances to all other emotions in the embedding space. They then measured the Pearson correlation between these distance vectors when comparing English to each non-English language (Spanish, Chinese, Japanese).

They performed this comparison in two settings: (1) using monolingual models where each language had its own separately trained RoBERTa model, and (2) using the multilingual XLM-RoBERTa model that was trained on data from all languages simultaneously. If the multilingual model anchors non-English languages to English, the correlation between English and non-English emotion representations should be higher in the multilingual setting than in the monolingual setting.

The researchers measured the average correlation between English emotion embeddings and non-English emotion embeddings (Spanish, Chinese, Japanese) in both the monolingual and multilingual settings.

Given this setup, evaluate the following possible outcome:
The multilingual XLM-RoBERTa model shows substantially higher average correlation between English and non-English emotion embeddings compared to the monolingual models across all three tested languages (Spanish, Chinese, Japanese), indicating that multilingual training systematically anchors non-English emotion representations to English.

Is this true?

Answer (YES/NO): YES